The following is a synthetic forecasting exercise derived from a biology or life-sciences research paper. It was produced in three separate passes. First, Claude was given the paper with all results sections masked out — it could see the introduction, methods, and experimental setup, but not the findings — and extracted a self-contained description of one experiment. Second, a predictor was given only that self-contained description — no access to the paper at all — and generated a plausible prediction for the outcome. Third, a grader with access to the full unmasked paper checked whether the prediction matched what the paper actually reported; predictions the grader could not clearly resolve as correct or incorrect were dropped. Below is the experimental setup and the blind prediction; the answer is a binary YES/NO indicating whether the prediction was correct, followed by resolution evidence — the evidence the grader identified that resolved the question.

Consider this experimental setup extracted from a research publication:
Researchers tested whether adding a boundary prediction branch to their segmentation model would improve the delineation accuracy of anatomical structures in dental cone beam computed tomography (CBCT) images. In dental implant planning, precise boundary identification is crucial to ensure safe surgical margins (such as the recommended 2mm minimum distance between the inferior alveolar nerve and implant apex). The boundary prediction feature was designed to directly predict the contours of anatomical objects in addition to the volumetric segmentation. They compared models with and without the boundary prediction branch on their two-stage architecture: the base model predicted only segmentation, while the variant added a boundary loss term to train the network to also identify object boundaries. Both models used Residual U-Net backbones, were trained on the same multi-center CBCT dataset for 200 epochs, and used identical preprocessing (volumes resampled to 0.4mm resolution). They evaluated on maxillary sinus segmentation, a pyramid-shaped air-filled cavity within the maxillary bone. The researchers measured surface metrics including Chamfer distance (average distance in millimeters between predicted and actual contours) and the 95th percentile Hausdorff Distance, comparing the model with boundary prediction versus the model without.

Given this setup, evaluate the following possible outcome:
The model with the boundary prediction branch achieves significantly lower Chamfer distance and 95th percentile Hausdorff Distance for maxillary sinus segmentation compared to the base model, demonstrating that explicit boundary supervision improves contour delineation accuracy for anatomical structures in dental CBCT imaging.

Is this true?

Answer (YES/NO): NO